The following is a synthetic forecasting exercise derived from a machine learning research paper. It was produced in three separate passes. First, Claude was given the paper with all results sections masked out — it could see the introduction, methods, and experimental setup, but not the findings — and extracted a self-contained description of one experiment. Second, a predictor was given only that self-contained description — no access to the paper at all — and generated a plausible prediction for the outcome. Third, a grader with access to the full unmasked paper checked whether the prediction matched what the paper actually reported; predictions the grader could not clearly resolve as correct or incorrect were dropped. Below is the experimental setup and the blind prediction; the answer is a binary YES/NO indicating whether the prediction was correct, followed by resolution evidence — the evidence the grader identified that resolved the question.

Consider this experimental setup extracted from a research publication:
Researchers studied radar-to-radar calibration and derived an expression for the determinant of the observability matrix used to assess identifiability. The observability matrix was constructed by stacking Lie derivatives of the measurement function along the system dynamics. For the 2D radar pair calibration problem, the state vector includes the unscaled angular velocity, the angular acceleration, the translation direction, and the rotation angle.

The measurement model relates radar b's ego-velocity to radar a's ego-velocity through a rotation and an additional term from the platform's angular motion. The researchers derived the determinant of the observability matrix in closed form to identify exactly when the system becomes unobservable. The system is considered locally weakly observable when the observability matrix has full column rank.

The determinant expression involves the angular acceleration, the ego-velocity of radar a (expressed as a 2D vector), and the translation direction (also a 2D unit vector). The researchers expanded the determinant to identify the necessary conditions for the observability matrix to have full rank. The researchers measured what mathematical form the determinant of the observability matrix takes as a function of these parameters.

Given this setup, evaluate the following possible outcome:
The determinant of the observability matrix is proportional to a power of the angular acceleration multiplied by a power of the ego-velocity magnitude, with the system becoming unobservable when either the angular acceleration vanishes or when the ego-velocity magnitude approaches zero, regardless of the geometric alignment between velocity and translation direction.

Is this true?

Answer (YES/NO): NO